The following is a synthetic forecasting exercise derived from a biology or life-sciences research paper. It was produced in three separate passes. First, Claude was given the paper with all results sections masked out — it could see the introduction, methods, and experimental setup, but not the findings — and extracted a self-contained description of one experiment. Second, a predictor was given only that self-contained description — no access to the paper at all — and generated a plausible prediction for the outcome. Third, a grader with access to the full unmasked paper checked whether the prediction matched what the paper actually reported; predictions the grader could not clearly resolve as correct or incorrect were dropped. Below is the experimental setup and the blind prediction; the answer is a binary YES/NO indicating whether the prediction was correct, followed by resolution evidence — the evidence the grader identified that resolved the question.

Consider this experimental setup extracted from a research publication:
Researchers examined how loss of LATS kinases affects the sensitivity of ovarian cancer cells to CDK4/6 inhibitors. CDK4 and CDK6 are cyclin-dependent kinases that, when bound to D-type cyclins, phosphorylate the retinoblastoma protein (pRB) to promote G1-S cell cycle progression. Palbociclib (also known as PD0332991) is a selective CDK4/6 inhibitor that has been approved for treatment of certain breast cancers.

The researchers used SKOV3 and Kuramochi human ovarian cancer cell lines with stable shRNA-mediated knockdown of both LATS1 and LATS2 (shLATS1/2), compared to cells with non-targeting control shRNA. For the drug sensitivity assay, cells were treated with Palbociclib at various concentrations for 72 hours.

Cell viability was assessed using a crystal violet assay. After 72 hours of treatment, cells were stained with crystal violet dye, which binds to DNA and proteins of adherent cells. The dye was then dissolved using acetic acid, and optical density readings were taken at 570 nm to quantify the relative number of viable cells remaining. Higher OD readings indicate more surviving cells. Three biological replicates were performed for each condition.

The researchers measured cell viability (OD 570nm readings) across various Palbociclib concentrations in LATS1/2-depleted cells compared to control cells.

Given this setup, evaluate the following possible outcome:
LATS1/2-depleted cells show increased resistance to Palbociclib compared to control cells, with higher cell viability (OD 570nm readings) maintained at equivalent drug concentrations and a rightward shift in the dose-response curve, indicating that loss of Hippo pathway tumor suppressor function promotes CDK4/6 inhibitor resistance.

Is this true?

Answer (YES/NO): NO